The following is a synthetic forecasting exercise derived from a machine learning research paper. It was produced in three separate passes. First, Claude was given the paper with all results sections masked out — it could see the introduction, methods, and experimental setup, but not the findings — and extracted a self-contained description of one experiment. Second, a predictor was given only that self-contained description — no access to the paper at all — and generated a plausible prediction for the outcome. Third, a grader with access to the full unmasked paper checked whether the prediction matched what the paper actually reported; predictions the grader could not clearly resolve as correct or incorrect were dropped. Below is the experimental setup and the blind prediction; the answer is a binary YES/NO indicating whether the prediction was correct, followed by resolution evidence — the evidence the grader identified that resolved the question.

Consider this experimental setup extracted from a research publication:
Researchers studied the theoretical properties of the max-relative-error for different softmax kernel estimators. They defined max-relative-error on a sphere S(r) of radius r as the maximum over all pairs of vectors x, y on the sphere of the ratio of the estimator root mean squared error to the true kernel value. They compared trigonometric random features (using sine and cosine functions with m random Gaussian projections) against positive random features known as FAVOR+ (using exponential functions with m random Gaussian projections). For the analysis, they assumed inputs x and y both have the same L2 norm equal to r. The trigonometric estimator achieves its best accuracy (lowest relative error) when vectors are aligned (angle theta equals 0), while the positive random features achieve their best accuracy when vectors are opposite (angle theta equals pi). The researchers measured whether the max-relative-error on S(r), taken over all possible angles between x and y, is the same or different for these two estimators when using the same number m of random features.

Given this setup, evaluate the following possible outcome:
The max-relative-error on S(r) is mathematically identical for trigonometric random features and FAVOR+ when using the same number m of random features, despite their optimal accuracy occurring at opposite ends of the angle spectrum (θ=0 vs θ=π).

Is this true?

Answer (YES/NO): YES